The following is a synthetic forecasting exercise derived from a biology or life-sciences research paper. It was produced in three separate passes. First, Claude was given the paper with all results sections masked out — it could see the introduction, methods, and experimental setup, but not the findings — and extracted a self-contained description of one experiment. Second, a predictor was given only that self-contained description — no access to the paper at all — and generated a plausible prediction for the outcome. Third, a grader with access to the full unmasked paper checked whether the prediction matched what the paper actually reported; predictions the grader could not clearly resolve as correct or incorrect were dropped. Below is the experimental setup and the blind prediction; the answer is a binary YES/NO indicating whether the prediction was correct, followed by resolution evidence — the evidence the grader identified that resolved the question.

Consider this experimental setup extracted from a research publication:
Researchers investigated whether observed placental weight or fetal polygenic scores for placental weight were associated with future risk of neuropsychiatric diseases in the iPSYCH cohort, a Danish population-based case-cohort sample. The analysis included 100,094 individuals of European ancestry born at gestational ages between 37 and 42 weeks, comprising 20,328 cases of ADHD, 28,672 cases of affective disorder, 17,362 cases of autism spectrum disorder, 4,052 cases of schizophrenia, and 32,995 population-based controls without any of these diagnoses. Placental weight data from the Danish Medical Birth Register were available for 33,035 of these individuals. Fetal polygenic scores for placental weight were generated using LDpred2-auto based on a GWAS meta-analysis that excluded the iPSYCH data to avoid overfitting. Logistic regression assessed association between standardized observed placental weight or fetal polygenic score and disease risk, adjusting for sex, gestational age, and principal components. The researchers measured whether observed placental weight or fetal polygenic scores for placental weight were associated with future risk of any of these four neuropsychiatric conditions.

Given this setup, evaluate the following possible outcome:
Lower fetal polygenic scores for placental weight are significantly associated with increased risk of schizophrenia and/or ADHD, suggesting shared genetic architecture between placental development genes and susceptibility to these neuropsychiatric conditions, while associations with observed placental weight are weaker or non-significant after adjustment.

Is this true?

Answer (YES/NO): NO